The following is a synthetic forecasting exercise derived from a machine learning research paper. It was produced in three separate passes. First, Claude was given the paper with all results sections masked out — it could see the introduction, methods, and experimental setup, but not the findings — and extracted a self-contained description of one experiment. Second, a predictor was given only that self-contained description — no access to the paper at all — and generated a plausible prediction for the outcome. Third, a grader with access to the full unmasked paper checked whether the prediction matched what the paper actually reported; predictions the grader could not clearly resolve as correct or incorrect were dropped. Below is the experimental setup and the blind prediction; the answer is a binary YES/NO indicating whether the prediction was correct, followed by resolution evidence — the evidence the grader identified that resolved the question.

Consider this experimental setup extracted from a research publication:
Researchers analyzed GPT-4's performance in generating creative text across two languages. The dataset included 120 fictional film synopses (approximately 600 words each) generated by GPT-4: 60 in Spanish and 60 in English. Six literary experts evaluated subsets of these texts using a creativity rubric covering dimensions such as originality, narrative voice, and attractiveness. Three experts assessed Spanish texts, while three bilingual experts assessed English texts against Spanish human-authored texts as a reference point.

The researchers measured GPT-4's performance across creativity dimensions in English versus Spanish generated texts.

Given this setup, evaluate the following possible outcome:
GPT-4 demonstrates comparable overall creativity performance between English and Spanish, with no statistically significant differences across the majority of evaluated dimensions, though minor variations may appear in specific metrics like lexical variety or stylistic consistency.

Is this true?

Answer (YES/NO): NO